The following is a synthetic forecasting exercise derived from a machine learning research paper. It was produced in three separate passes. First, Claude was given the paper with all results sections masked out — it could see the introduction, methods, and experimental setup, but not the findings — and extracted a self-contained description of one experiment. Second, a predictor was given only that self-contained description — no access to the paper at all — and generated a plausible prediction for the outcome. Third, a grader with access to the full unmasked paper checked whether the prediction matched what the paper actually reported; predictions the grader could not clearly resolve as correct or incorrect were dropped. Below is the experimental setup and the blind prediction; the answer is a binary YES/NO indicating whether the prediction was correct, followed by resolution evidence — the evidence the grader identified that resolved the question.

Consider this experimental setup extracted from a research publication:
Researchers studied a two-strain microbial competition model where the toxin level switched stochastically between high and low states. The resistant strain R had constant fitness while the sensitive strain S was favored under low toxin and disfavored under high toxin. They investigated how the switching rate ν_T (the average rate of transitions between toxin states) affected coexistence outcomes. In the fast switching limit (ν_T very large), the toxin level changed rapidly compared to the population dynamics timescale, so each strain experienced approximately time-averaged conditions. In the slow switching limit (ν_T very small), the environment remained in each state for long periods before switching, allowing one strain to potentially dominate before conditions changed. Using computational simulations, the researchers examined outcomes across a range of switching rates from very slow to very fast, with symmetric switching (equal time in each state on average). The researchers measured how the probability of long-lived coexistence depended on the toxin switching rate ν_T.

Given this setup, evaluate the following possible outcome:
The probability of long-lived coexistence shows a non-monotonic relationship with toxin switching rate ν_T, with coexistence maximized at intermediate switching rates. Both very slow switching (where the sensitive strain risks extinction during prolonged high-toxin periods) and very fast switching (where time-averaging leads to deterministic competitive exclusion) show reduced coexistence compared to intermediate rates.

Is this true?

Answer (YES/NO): NO